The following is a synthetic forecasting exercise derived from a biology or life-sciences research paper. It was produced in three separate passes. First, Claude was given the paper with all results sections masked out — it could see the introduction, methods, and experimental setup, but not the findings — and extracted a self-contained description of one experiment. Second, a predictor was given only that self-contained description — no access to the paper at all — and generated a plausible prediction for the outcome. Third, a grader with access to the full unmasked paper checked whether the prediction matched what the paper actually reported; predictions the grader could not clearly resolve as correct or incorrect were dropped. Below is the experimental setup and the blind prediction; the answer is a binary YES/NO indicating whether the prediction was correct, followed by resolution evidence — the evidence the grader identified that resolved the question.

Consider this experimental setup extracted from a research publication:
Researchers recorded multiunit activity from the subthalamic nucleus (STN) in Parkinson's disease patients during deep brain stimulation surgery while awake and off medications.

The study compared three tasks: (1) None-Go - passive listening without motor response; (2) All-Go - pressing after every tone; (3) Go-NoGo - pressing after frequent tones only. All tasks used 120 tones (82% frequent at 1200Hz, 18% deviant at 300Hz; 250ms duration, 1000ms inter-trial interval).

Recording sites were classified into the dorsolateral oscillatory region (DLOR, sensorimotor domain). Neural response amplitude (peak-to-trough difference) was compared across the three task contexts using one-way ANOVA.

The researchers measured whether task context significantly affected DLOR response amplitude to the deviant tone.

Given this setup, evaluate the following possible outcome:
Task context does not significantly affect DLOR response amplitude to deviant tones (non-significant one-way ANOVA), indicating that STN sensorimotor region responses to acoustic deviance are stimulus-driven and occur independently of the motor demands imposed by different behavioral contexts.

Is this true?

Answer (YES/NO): NO